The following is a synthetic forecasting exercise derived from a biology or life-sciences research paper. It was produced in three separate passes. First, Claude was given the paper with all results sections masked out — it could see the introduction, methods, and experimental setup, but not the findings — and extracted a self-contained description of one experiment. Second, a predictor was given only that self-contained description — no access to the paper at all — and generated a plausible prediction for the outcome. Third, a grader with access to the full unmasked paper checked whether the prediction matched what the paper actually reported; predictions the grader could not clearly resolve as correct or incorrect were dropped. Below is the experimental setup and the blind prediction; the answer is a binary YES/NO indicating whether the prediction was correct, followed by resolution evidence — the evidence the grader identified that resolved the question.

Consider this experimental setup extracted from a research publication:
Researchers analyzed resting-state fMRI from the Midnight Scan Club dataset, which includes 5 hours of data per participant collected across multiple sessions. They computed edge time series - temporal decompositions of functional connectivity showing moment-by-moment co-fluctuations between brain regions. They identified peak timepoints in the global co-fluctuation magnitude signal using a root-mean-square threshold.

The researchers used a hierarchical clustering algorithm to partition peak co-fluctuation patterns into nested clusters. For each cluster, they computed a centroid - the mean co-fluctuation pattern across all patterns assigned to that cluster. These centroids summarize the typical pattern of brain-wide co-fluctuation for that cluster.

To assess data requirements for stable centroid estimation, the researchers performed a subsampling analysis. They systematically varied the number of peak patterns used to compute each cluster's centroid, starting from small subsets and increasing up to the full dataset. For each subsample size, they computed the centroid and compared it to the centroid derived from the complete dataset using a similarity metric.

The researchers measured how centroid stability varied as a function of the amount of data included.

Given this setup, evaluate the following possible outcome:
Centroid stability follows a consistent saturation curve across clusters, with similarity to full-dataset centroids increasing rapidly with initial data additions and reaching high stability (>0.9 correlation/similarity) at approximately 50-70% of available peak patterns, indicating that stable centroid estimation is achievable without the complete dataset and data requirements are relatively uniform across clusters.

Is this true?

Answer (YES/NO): NO